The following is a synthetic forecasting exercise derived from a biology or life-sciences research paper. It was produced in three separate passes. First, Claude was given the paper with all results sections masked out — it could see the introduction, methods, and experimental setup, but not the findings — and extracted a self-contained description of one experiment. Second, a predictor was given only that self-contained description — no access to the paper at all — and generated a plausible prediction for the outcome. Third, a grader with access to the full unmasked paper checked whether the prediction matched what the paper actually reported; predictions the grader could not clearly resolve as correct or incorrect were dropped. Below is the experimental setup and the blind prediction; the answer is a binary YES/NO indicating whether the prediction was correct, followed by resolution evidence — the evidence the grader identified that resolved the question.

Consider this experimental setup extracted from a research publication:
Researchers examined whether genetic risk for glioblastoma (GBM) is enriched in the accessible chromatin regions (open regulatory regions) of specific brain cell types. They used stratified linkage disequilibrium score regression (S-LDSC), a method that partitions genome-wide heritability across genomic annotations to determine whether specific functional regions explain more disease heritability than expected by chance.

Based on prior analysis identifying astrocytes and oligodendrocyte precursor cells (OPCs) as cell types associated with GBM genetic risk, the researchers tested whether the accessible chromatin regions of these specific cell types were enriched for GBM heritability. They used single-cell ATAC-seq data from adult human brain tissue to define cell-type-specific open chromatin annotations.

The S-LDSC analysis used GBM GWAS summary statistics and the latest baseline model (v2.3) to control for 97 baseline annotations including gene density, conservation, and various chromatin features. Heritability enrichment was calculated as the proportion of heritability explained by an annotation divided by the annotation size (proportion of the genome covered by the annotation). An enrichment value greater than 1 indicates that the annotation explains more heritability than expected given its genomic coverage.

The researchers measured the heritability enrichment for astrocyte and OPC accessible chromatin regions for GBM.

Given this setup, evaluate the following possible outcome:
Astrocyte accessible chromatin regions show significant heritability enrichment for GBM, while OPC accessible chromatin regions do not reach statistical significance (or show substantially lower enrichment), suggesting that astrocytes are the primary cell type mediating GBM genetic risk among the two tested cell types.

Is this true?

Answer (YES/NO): NO